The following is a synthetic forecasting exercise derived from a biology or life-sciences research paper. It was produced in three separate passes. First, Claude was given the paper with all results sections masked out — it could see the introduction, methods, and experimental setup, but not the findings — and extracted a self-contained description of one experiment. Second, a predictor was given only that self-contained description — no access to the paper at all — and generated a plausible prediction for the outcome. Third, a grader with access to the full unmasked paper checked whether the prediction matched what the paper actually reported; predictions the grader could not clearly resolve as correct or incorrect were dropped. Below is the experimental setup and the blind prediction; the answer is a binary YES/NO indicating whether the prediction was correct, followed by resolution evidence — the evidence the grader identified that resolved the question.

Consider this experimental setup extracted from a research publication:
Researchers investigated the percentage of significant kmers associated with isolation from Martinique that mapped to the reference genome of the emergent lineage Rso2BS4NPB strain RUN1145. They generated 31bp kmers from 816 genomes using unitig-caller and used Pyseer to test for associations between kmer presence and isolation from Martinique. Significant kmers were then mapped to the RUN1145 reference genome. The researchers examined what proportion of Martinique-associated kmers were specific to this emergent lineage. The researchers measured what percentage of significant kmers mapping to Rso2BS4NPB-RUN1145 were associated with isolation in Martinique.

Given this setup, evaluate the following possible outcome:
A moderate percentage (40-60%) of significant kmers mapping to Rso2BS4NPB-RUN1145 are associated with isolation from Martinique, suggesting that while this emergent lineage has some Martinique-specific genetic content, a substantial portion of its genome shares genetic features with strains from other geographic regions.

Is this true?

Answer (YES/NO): NO